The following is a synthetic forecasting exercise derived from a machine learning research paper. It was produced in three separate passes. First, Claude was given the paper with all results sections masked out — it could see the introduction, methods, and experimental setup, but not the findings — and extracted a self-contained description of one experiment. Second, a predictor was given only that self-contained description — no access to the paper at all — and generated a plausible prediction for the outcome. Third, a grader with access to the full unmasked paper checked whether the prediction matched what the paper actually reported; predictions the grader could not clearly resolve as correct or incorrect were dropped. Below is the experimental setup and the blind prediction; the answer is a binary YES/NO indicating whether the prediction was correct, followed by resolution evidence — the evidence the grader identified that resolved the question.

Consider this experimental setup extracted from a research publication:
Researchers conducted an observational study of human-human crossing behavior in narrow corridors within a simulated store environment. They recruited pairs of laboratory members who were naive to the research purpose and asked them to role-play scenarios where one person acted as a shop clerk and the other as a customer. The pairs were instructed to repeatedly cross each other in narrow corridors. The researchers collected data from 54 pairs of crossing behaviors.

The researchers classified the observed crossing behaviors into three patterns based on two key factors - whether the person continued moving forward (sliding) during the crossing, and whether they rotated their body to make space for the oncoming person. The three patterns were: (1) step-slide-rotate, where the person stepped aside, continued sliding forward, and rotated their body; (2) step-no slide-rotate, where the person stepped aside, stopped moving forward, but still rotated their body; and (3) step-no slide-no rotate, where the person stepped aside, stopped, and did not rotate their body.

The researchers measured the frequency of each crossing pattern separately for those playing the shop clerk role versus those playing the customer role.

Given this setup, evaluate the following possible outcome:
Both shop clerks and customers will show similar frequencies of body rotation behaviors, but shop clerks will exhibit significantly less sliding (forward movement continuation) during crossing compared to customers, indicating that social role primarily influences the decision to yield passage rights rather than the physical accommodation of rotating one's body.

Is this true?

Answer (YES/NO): NO